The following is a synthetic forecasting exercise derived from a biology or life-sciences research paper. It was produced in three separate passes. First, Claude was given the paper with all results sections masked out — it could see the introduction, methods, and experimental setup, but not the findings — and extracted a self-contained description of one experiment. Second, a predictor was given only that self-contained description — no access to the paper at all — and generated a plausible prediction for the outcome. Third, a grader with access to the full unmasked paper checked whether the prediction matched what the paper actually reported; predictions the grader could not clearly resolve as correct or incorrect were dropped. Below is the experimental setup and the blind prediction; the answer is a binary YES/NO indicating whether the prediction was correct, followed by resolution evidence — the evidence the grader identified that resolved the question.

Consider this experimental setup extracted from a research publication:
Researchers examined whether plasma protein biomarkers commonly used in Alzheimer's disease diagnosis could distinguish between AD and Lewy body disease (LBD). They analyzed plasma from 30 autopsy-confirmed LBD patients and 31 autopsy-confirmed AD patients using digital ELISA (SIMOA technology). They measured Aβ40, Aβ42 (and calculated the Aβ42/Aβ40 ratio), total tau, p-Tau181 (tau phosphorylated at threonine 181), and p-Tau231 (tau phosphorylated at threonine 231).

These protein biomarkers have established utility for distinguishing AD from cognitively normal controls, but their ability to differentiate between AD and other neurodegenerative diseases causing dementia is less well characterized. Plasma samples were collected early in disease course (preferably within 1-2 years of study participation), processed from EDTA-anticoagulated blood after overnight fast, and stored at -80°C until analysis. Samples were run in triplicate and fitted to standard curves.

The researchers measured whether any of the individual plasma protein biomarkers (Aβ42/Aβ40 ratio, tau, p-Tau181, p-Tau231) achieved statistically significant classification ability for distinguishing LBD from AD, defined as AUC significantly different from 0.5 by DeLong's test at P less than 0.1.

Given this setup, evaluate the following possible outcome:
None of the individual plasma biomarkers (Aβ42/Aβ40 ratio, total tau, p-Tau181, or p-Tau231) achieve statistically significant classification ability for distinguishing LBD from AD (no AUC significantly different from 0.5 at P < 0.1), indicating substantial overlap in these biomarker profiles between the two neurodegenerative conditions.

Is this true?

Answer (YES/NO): NO